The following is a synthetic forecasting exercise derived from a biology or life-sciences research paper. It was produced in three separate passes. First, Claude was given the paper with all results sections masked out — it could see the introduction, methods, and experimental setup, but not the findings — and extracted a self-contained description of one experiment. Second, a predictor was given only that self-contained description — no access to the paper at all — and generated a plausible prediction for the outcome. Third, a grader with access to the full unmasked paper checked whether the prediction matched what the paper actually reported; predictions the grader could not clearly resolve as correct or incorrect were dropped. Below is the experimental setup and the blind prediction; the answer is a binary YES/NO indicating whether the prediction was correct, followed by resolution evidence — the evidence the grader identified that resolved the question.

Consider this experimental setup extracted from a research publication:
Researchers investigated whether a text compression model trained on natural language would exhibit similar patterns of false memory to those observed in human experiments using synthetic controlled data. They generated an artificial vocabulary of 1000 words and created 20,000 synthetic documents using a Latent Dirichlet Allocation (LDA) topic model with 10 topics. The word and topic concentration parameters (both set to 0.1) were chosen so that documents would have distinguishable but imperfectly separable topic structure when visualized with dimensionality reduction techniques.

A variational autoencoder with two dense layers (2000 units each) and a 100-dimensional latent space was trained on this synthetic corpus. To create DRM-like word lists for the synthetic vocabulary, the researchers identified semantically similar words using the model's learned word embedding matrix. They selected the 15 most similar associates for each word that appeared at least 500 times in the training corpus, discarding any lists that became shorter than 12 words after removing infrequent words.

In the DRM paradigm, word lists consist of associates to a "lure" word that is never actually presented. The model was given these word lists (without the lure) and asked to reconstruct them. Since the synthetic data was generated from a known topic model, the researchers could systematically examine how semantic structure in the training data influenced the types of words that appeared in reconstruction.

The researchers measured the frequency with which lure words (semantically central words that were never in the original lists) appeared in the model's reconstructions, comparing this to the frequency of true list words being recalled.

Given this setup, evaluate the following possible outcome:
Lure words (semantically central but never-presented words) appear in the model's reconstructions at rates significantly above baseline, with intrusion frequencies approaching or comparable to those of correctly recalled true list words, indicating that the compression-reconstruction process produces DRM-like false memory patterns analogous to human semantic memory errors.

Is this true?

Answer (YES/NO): YES